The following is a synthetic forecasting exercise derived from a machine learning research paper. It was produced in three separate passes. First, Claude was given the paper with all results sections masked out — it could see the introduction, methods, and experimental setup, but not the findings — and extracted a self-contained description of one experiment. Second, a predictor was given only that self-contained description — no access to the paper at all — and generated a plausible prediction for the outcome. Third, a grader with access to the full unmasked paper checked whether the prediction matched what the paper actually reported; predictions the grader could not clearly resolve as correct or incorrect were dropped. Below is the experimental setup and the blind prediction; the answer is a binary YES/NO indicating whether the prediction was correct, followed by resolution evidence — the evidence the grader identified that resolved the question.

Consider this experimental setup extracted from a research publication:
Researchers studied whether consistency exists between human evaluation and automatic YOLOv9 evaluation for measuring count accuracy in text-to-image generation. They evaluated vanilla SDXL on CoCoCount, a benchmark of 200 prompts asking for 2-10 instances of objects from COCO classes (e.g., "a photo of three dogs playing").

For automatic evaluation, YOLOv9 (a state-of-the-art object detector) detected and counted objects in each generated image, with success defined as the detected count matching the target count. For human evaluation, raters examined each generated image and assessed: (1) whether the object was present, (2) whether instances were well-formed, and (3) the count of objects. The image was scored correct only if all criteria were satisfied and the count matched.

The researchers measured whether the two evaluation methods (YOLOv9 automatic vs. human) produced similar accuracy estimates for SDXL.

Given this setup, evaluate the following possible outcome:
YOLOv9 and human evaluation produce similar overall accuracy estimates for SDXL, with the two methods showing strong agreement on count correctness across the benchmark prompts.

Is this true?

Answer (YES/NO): YES